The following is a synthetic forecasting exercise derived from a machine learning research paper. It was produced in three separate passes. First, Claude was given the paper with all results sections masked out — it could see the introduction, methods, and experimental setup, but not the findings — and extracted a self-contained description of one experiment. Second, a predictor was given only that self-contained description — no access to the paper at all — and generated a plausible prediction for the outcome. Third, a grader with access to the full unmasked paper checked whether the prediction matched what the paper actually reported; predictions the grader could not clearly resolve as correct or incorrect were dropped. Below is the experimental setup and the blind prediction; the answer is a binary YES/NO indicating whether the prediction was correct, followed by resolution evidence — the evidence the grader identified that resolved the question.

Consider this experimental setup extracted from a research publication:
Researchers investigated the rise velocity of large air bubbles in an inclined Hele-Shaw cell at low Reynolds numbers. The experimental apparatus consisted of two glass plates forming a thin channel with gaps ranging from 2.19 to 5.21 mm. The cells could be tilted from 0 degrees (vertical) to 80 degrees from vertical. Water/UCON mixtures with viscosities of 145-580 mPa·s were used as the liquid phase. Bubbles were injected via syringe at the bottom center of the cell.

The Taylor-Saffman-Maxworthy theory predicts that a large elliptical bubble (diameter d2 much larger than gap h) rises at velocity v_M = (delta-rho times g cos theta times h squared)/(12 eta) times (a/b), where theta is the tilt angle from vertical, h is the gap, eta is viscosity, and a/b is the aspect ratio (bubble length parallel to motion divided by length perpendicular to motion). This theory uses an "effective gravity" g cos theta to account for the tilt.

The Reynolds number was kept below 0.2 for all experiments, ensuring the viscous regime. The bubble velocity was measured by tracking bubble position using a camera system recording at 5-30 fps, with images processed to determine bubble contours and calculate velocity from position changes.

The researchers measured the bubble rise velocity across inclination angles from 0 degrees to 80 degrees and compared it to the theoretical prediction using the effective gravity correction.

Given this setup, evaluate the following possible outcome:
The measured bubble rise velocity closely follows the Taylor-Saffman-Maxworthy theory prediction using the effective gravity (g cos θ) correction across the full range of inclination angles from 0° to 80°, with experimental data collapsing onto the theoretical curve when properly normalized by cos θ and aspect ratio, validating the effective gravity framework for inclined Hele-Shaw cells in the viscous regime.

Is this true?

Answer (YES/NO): NO